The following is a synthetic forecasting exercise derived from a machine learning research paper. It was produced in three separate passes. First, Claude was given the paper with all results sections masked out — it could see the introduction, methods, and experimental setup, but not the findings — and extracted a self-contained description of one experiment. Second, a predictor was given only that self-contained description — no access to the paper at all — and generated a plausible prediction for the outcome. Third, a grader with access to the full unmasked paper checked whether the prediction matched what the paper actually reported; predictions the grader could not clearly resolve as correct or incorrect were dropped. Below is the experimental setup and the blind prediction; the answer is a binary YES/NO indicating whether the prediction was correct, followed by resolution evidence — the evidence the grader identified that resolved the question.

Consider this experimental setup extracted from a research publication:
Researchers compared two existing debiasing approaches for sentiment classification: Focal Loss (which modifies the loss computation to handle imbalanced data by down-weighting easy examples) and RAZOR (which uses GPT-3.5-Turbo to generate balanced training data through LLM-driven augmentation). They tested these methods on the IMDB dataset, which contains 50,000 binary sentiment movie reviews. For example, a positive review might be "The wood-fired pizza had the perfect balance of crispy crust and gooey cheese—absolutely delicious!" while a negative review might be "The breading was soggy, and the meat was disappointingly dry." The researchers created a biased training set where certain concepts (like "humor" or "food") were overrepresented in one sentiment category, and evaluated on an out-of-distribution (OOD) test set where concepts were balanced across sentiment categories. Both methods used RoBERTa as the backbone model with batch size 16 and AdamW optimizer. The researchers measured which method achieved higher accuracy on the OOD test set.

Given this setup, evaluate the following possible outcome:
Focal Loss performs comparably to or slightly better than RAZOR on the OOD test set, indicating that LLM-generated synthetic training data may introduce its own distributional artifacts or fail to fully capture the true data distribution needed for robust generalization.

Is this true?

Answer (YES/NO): YES